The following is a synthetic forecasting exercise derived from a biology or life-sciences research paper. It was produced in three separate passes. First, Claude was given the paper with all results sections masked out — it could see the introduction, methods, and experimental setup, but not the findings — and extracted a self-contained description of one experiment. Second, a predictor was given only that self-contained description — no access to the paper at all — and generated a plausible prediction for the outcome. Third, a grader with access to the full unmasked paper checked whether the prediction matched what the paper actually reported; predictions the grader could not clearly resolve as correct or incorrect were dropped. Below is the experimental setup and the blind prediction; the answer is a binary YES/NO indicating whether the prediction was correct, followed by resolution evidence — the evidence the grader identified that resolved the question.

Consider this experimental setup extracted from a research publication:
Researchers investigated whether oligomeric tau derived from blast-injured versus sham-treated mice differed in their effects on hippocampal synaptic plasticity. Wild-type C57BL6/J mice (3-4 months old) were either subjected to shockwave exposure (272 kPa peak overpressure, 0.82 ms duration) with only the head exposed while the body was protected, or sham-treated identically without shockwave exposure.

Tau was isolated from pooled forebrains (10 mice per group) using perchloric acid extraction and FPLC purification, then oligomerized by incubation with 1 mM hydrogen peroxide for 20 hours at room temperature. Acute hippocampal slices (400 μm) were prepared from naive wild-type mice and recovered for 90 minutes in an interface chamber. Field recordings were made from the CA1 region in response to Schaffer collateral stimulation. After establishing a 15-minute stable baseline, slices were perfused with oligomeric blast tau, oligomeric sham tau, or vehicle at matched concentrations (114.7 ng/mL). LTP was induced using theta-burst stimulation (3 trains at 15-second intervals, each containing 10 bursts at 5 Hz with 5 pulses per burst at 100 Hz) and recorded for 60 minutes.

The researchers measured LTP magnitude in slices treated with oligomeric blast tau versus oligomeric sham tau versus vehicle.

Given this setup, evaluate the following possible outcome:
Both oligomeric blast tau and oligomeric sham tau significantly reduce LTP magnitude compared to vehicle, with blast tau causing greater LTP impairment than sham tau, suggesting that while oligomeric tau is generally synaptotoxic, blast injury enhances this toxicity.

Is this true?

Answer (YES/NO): NO